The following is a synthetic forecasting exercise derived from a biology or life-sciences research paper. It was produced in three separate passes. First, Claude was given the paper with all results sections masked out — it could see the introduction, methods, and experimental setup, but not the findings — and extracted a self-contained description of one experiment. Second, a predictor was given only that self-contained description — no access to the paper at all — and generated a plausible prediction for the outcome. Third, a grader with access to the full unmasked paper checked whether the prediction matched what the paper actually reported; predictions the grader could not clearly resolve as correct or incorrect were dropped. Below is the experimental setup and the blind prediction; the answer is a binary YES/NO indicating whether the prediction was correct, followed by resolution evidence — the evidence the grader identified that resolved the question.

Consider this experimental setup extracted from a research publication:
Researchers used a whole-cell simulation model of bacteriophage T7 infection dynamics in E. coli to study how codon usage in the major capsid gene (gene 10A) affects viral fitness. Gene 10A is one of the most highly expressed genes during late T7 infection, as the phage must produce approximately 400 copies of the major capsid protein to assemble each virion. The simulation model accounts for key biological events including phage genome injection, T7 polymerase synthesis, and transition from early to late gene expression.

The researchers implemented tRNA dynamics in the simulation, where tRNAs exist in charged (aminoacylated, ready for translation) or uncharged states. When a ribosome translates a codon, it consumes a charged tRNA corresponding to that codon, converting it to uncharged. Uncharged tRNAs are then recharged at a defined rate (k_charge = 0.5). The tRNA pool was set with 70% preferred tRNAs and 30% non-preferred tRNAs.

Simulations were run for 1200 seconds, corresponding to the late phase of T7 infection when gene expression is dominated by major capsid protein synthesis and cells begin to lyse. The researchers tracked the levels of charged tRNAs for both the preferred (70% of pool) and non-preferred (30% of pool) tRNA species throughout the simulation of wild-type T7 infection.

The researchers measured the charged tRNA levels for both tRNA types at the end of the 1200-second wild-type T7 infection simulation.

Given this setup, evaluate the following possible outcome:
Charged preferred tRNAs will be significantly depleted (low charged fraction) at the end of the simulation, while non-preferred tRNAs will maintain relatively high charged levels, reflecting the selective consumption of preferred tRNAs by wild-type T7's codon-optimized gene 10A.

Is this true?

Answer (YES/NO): NO